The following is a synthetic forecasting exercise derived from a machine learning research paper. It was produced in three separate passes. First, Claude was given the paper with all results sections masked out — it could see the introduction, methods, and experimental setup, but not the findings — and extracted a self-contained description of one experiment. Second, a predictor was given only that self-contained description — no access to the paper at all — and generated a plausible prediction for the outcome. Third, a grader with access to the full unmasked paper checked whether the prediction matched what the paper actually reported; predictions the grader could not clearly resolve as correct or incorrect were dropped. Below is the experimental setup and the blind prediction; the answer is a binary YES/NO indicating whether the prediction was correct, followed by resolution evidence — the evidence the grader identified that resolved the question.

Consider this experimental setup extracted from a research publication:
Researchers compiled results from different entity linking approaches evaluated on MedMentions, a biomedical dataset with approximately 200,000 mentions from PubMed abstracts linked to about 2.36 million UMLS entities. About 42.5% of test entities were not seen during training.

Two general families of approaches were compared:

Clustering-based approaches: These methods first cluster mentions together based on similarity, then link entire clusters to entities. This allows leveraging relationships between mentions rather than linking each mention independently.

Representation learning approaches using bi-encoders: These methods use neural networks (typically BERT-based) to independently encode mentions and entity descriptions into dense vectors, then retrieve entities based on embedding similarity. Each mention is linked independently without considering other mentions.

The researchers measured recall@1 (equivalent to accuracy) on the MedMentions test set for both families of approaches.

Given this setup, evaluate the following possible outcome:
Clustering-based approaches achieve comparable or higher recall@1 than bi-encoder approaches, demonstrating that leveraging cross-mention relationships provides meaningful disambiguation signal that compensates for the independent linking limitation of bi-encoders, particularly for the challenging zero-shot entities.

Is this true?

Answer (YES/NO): NO